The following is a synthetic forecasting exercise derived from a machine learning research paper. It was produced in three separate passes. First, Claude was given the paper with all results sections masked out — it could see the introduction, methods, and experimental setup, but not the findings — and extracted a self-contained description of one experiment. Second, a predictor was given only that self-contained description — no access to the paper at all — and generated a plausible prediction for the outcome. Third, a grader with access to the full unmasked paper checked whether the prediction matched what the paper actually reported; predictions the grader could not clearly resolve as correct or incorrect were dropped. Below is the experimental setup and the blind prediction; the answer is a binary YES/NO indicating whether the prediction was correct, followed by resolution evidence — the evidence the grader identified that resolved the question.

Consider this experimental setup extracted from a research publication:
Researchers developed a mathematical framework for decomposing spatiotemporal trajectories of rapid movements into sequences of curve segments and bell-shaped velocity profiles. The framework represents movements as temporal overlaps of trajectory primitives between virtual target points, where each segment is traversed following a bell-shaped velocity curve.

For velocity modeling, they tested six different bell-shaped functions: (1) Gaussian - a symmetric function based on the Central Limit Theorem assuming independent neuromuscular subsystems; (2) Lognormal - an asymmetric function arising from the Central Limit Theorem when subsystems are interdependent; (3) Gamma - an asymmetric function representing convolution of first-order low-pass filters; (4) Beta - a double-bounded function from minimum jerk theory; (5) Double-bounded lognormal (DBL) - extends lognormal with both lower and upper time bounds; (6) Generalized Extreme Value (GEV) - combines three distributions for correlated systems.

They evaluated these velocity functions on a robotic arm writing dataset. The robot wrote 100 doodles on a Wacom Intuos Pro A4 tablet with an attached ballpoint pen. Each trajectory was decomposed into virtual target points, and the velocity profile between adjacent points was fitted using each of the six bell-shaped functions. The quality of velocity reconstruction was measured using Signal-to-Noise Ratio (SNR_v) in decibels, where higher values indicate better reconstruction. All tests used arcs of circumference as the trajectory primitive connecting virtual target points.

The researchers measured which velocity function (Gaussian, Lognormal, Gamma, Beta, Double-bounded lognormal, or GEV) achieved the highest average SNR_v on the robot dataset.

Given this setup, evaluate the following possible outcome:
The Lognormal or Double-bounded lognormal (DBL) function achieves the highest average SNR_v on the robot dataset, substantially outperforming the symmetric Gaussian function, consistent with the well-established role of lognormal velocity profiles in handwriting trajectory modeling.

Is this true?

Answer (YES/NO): NO